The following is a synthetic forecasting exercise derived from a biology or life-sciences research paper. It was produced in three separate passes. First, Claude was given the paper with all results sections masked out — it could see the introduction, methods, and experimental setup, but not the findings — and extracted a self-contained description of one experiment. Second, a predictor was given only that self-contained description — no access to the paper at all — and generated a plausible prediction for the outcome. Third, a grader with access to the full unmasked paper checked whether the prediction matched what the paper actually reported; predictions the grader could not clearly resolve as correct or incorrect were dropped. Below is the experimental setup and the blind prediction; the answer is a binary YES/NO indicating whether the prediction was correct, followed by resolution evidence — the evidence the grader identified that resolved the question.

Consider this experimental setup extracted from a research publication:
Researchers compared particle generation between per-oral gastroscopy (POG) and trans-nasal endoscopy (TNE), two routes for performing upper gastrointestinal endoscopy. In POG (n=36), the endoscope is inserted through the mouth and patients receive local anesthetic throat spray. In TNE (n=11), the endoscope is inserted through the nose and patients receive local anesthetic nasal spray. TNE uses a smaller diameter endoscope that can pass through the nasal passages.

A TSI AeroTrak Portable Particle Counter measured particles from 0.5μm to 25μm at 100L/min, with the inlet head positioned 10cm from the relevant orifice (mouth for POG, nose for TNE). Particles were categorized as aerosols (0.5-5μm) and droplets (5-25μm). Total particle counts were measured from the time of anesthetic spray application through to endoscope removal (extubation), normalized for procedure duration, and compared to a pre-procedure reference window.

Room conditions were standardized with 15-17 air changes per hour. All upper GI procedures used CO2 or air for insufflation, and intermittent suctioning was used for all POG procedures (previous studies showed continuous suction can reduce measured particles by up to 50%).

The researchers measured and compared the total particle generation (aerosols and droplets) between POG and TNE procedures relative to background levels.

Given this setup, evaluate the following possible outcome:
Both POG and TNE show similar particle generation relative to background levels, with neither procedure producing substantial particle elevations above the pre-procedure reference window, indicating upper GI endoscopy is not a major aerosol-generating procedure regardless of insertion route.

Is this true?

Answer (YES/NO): NO